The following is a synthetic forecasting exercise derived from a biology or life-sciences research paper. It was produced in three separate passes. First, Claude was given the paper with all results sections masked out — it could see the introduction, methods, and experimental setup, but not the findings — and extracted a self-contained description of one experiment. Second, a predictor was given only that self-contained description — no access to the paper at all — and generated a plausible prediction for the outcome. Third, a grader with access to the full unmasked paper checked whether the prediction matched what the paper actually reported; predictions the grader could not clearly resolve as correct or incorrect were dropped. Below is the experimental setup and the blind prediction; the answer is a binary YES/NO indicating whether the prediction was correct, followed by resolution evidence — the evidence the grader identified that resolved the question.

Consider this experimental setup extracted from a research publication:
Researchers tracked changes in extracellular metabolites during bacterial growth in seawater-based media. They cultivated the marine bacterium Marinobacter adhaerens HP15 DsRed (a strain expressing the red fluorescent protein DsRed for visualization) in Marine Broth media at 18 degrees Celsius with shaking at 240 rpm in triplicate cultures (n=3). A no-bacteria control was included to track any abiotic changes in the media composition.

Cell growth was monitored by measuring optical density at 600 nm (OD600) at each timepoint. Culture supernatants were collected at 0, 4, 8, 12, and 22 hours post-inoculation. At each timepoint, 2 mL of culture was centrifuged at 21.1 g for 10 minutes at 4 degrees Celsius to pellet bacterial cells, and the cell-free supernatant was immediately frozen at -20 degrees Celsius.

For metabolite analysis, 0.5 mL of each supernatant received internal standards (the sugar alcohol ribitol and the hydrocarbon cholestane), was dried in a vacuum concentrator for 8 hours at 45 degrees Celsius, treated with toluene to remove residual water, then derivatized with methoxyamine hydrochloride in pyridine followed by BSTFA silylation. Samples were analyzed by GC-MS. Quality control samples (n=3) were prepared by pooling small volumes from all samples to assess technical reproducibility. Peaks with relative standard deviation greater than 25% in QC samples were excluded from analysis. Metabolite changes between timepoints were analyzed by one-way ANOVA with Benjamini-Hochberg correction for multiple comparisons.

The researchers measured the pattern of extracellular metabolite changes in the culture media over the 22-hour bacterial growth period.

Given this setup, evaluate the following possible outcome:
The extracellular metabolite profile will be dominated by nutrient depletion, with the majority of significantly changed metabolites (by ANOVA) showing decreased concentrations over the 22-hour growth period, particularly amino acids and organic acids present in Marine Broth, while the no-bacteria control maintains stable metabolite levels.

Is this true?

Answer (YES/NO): NO